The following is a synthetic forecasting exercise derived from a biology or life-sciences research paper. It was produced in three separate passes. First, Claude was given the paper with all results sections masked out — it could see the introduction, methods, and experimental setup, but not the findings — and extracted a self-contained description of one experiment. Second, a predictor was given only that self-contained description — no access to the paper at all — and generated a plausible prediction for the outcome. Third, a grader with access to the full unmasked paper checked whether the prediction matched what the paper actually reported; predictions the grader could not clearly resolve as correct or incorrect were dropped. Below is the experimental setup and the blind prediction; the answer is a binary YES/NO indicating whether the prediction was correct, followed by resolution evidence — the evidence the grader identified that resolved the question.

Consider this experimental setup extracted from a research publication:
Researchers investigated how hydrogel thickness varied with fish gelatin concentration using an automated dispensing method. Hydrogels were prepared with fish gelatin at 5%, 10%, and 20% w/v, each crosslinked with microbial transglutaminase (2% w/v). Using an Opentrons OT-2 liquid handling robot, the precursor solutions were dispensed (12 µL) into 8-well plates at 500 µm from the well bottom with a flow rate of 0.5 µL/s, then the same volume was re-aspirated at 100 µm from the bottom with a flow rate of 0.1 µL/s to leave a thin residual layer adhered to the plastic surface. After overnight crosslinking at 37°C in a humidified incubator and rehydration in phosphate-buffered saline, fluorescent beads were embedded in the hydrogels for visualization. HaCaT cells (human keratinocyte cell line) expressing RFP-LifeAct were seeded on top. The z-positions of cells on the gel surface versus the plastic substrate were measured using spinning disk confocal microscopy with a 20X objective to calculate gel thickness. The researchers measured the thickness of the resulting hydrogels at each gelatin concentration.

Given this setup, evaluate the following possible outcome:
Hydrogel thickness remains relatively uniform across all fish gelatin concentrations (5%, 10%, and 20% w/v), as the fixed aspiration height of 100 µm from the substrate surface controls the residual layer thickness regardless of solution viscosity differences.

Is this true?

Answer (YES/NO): NO